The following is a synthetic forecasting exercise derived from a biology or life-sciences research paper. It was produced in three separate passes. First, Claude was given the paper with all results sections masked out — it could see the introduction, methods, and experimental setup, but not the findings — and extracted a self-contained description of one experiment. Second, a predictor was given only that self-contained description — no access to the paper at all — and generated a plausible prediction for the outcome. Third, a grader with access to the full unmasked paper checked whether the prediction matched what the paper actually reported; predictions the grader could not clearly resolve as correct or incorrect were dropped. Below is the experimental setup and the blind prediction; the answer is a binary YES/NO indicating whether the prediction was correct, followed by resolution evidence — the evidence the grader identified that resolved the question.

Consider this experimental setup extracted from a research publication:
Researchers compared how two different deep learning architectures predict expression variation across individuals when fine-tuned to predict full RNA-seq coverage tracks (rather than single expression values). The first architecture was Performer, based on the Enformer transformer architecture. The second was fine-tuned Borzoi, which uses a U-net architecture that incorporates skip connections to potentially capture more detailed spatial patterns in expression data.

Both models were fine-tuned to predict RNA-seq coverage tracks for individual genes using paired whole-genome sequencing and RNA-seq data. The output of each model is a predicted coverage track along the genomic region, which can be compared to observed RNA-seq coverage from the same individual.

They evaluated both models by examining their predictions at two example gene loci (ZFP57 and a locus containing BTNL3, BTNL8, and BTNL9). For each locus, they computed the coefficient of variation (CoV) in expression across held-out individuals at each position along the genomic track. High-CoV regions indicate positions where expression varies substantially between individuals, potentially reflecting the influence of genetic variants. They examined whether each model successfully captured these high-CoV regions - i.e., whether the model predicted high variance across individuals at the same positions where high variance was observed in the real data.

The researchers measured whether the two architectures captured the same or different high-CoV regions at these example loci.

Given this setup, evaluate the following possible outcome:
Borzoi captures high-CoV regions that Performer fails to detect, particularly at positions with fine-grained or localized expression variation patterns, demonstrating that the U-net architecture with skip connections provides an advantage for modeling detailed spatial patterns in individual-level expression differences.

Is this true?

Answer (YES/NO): NO